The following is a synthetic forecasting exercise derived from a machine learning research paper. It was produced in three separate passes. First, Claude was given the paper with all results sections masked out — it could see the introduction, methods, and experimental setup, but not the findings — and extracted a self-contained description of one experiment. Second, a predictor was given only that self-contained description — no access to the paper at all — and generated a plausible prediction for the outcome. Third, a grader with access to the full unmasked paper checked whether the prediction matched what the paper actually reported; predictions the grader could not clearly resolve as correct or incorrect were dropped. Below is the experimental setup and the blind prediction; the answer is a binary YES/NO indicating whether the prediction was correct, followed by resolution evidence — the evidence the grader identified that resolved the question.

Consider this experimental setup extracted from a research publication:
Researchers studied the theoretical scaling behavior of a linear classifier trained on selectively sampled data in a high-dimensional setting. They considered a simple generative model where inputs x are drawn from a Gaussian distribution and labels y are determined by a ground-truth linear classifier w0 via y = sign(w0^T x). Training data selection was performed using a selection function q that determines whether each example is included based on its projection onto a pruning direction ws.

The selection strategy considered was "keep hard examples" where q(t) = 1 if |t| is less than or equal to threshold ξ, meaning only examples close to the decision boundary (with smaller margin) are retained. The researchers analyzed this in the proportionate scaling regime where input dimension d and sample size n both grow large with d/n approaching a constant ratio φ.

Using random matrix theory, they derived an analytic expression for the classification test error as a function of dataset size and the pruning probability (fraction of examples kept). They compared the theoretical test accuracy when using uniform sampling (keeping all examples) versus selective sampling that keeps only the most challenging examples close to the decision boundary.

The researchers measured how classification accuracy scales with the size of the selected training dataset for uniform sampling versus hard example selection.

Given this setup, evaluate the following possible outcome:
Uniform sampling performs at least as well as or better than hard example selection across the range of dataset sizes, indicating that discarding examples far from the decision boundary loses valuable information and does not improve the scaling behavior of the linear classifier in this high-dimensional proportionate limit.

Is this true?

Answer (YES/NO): NO